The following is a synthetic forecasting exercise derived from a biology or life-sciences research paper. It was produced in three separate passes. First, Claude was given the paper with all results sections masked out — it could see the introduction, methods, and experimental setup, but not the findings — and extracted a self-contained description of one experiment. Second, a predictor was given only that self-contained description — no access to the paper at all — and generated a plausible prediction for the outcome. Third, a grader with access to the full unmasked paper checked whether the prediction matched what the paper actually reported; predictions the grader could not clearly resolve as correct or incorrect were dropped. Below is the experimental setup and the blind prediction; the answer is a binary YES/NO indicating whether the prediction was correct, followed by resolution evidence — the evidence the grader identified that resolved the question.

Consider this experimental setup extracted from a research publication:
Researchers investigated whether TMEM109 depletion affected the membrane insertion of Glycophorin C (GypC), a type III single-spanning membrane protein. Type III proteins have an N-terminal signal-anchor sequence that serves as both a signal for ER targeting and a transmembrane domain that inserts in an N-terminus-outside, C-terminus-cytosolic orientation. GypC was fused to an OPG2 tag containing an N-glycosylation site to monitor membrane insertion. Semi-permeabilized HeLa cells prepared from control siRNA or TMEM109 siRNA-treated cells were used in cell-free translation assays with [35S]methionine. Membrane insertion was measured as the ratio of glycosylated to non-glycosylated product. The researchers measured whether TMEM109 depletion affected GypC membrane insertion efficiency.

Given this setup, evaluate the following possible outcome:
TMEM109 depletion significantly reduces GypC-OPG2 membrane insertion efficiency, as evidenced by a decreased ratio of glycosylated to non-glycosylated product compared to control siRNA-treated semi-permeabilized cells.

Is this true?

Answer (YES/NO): NO